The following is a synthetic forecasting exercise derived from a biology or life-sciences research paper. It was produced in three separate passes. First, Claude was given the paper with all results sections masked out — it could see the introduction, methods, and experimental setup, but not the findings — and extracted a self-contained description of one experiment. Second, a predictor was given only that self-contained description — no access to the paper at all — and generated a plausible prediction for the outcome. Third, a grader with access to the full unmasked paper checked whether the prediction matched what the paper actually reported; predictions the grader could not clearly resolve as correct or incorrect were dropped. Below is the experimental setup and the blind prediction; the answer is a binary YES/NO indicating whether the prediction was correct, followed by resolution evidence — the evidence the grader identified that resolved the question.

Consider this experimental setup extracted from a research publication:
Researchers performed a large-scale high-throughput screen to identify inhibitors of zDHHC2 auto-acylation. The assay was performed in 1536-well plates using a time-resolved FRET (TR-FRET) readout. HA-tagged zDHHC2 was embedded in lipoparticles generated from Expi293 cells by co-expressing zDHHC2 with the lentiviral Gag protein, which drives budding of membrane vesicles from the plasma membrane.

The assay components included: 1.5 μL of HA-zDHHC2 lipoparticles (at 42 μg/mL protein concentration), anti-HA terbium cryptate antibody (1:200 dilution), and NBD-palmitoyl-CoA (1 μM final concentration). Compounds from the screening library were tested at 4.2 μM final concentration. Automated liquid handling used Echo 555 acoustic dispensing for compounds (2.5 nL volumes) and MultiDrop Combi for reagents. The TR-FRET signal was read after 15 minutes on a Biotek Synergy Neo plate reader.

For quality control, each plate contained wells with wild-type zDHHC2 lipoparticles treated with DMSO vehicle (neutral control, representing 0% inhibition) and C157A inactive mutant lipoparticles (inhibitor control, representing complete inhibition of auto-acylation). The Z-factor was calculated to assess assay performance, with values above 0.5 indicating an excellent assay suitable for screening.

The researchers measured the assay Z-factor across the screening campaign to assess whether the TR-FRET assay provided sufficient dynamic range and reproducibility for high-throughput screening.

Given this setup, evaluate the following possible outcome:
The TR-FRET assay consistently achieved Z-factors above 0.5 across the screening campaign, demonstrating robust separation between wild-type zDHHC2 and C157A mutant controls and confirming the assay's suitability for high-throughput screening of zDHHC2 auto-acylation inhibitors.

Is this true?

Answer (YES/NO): YES